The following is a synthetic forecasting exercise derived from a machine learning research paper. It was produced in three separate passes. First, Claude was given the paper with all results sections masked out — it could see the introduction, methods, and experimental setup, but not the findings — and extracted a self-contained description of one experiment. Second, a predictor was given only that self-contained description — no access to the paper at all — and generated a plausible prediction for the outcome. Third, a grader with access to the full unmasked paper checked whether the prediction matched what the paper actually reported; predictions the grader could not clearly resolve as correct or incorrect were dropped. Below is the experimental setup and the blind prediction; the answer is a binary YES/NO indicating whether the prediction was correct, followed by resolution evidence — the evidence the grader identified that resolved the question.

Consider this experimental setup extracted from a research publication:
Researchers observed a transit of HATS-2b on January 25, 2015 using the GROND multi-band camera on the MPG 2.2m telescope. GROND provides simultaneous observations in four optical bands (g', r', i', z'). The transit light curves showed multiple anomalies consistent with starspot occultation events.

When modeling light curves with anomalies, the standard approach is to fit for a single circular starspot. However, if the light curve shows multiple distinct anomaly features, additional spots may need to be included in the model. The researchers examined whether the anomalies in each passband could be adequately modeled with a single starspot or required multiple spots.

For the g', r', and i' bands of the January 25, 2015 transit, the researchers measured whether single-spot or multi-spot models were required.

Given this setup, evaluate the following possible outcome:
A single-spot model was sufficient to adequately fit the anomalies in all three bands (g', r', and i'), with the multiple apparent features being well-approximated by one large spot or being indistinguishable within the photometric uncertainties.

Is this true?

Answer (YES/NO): NO